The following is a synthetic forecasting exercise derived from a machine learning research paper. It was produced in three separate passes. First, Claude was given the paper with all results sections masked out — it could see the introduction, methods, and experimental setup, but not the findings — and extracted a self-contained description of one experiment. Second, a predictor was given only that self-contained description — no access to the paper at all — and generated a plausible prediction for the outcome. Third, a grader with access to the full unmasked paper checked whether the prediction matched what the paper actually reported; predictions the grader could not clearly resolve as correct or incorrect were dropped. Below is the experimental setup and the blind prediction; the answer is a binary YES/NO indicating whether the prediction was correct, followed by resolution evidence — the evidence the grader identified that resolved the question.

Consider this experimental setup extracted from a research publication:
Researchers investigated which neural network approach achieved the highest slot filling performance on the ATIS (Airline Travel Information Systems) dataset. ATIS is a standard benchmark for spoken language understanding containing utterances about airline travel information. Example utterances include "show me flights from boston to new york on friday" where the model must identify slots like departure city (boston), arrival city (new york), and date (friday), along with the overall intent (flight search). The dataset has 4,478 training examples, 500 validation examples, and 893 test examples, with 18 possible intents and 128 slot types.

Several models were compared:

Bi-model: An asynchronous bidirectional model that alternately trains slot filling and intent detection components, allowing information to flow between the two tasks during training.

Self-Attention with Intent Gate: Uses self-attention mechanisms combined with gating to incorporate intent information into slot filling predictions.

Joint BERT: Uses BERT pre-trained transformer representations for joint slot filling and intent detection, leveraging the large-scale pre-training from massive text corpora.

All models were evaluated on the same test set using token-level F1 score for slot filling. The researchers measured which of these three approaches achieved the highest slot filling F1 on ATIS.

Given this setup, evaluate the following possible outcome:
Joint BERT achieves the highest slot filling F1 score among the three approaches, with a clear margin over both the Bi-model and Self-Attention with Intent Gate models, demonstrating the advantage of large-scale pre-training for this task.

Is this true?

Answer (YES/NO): NO